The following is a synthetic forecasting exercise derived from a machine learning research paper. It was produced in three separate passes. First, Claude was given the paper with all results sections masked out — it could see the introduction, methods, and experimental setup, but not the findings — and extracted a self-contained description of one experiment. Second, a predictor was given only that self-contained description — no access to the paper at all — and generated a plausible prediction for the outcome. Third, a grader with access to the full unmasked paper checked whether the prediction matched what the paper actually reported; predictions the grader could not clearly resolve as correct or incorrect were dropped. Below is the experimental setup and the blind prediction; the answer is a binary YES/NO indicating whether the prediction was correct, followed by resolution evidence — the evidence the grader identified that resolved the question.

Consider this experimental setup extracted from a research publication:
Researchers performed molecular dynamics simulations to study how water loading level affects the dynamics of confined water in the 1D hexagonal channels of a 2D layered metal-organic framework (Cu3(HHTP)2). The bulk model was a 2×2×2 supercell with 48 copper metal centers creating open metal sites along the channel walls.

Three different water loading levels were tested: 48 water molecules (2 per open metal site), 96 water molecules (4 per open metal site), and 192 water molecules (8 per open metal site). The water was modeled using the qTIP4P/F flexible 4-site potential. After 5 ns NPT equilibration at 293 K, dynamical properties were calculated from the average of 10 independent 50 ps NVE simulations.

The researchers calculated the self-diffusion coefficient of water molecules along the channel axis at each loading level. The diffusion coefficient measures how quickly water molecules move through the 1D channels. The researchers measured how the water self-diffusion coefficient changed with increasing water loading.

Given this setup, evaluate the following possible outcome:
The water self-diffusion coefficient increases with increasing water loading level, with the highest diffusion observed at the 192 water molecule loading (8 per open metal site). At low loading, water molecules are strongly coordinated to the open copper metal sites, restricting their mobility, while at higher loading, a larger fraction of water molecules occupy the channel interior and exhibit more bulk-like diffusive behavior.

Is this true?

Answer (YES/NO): NO